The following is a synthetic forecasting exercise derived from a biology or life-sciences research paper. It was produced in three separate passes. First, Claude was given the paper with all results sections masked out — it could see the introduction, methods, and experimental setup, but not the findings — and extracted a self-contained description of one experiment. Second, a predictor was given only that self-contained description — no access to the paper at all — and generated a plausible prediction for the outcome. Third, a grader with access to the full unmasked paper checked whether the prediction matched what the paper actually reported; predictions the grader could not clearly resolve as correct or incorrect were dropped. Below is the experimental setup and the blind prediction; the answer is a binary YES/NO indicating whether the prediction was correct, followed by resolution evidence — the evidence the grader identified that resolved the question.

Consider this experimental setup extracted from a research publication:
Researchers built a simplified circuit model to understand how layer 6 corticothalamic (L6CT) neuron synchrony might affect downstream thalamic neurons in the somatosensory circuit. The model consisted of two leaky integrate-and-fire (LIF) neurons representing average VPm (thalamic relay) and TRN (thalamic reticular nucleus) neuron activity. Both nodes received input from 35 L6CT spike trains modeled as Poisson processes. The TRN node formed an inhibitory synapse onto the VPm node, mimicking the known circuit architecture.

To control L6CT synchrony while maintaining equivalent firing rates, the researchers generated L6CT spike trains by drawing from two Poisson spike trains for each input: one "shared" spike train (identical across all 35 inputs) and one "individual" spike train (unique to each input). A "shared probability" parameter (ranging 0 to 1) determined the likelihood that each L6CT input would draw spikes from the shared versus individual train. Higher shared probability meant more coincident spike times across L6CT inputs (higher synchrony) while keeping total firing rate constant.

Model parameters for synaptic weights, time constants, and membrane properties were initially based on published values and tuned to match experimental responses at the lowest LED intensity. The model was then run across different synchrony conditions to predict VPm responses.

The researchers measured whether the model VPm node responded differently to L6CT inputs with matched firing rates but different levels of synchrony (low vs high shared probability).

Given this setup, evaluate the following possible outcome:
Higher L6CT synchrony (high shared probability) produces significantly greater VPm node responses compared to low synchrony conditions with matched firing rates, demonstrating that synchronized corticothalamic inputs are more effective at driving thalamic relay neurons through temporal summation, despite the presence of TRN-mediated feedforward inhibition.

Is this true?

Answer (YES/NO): YES